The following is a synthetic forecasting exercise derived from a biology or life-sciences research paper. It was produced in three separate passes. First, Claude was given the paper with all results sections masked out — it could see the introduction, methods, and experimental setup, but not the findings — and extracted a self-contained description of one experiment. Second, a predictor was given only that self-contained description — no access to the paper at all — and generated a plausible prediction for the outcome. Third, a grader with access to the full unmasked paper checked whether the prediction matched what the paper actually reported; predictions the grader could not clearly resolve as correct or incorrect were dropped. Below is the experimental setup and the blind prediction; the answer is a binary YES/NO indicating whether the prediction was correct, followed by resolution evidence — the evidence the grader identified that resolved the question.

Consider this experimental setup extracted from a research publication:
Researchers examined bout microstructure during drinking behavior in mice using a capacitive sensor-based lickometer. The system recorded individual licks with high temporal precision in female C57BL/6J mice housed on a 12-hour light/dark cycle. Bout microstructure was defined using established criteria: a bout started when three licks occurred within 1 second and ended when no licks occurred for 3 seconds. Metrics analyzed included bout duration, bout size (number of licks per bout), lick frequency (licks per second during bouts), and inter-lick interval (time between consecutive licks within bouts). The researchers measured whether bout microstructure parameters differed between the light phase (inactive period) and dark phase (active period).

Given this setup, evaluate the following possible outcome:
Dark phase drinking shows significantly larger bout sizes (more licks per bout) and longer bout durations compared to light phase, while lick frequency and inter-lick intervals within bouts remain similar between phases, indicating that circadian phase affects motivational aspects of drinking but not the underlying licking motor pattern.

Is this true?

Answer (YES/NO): NO